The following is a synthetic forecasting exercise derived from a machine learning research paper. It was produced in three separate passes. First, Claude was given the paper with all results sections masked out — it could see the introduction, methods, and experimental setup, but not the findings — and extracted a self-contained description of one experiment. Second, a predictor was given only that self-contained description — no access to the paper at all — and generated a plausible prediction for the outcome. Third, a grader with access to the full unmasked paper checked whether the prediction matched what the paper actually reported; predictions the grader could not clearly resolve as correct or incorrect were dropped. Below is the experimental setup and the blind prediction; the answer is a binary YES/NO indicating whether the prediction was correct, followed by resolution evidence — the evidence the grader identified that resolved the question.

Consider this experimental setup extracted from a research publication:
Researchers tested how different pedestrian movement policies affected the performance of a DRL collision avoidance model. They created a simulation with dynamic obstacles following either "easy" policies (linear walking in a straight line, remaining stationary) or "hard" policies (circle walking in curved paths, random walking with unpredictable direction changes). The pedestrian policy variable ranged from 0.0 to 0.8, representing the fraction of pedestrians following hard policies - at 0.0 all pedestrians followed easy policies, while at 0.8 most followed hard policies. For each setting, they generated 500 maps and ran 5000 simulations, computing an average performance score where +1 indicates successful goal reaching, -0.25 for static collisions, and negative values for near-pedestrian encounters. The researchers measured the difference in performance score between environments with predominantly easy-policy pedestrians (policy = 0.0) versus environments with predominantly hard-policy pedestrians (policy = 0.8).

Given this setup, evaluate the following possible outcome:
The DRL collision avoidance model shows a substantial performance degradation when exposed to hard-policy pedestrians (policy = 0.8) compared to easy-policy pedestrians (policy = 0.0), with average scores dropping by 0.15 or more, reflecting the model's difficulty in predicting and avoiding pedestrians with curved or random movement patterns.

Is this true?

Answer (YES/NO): YES